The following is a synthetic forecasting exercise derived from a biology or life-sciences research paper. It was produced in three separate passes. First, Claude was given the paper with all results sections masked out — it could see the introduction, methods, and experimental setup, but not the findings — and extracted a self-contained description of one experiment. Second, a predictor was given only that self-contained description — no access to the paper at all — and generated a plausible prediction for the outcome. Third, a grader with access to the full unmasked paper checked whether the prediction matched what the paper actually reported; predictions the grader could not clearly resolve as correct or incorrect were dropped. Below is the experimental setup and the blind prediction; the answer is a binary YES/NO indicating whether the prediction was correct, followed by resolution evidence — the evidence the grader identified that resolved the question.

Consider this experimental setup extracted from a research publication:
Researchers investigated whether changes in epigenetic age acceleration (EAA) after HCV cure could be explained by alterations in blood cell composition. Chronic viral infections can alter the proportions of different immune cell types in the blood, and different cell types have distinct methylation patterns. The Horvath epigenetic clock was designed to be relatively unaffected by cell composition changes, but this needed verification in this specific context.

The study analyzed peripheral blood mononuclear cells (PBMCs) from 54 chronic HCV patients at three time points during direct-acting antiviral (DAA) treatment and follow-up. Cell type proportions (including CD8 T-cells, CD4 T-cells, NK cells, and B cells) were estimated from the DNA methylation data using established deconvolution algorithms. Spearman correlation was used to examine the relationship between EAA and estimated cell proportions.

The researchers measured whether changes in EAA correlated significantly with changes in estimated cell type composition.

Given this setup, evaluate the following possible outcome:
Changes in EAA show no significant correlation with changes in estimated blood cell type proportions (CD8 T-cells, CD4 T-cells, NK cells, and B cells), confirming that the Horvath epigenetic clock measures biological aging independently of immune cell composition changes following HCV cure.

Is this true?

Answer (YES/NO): YES